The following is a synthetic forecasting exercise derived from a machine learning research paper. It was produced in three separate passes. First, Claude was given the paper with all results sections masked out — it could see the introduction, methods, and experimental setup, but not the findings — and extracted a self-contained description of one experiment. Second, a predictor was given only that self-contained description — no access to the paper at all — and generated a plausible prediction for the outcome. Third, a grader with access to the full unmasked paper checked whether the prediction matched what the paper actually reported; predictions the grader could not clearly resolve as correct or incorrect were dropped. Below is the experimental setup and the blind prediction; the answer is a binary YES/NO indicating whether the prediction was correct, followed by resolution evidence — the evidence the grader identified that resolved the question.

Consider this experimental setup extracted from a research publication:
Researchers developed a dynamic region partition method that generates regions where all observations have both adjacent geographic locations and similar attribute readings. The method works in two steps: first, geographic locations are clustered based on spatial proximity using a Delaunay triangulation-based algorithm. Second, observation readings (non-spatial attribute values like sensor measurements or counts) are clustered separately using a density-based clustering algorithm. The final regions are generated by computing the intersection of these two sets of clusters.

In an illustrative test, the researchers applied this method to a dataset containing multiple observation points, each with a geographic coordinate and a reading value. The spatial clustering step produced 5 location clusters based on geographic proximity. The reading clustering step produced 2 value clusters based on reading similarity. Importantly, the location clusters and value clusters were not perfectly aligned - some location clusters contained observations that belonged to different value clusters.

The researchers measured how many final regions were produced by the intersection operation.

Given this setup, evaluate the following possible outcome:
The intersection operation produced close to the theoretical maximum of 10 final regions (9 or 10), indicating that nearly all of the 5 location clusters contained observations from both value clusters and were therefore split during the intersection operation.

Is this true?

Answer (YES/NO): NO